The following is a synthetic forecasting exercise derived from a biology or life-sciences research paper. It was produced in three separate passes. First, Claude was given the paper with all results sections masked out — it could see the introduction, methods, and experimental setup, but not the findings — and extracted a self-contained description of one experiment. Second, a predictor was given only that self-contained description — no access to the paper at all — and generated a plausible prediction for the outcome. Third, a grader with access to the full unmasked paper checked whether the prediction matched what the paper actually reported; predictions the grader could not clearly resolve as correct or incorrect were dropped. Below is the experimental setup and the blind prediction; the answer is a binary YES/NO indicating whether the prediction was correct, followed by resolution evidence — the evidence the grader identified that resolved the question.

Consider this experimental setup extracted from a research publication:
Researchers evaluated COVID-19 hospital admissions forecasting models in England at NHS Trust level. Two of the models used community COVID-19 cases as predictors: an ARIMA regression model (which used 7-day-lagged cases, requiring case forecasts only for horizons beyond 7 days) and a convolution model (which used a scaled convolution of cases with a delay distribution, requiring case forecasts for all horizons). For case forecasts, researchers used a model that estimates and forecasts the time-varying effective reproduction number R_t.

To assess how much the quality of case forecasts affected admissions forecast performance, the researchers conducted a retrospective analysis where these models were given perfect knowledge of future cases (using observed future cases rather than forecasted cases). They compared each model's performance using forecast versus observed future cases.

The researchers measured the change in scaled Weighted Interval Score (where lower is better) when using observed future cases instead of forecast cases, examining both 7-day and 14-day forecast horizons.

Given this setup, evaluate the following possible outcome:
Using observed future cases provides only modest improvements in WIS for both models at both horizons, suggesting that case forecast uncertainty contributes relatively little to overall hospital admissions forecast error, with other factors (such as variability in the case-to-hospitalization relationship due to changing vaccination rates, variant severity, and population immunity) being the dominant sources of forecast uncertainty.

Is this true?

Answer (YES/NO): NO